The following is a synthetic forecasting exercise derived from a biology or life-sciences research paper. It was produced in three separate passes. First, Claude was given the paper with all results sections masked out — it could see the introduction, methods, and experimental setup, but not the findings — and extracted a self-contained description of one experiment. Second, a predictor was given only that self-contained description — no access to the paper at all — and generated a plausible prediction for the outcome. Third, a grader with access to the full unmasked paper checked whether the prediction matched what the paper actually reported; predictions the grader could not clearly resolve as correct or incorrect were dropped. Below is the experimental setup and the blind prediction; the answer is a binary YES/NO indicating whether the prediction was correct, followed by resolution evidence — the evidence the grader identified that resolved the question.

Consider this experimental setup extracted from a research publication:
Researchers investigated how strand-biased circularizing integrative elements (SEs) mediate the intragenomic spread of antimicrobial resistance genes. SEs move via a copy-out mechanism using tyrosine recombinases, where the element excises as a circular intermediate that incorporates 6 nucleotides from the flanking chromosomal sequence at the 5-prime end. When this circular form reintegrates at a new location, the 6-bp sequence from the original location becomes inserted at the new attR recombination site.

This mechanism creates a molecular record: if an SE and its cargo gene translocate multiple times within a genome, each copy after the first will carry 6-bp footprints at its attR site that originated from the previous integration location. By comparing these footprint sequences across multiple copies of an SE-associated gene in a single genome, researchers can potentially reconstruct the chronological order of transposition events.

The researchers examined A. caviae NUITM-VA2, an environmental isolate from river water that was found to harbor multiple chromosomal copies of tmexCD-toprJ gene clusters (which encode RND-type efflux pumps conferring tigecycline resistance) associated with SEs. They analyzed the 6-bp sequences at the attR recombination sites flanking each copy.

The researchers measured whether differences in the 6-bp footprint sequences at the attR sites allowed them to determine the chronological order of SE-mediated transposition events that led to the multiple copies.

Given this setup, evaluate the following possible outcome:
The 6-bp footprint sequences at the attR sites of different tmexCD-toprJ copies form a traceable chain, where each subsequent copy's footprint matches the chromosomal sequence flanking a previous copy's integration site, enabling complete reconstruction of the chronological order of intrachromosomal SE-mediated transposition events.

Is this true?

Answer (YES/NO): YES